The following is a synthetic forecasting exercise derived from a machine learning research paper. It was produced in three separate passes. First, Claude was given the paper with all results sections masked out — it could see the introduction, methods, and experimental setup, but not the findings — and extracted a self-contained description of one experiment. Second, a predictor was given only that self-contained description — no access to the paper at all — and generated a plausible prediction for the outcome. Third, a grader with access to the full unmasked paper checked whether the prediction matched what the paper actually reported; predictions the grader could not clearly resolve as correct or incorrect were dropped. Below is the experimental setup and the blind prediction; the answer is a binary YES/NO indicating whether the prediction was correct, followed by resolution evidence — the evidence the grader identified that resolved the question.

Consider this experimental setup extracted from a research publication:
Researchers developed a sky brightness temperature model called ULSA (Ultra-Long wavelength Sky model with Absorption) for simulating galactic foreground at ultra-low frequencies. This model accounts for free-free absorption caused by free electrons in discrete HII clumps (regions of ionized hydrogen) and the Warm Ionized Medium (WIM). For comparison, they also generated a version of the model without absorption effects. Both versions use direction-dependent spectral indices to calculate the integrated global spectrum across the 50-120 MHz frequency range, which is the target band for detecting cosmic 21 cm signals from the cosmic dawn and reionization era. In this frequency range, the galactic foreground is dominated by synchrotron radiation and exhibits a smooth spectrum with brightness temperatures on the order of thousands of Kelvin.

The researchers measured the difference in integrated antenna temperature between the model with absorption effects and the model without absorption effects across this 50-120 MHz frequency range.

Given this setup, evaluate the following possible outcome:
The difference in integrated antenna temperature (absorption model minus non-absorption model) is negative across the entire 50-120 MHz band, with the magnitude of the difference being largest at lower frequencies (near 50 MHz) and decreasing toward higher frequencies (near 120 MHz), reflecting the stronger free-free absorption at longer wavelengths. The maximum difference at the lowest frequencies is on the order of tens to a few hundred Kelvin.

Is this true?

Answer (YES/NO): NO